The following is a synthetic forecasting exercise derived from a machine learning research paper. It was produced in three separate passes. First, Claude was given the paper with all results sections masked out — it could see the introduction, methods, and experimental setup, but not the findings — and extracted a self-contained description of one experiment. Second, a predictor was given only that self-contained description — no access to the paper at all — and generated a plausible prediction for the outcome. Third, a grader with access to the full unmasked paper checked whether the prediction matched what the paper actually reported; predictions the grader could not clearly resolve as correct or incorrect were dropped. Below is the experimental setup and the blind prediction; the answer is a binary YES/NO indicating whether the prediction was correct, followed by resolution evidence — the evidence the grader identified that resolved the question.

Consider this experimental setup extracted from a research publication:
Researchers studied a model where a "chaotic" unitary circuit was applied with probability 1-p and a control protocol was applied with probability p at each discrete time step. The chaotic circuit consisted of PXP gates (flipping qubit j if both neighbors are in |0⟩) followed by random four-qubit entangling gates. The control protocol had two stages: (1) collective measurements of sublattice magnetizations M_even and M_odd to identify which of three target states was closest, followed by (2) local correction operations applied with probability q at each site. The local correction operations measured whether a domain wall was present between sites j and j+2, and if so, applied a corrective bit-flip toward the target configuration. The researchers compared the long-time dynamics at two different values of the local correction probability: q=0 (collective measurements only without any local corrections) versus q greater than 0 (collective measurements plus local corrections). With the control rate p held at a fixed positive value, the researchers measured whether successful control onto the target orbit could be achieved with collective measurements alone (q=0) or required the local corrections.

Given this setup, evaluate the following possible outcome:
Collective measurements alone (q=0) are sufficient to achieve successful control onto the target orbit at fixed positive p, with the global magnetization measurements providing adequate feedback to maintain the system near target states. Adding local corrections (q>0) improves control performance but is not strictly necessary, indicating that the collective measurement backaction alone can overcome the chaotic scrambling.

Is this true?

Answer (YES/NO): NO